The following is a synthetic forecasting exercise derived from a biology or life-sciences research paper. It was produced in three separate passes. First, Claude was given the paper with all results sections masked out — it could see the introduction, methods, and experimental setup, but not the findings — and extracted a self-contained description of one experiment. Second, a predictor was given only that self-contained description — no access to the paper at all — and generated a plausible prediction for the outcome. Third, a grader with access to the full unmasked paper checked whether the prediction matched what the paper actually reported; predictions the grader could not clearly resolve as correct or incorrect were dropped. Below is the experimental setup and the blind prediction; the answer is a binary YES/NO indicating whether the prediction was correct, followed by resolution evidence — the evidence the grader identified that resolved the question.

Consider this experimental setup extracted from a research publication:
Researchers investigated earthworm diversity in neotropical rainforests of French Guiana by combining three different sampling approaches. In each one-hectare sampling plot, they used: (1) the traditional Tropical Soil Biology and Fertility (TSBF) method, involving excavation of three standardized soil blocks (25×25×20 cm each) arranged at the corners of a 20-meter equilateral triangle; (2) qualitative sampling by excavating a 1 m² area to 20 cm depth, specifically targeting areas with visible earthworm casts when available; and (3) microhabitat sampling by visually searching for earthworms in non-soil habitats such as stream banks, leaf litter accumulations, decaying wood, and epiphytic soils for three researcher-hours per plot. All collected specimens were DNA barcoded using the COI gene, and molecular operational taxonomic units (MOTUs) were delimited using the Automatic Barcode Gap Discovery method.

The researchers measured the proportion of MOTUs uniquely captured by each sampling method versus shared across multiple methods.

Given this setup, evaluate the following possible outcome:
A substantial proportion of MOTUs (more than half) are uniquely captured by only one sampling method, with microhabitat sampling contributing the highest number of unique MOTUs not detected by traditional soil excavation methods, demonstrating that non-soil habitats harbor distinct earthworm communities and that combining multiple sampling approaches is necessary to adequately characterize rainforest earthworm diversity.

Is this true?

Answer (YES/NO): YES